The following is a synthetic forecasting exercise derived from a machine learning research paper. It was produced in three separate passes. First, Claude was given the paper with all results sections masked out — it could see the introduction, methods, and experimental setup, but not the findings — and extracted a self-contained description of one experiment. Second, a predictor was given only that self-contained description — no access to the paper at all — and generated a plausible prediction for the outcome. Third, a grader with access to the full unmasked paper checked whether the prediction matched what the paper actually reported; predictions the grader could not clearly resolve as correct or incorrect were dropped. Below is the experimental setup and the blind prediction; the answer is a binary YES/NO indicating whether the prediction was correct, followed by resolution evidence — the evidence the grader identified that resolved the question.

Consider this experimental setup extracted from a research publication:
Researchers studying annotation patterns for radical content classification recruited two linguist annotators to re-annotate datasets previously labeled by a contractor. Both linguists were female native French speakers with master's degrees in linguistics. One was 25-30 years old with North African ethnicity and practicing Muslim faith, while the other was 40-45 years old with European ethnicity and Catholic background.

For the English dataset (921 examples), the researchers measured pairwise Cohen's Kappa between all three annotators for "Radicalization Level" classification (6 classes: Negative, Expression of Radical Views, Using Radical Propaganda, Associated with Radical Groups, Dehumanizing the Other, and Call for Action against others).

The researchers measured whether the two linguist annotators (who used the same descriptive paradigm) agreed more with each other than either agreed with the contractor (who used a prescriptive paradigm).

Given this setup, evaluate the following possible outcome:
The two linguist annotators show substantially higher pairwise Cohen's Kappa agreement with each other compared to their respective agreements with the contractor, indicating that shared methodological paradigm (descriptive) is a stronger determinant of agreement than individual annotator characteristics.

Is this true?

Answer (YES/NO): NO